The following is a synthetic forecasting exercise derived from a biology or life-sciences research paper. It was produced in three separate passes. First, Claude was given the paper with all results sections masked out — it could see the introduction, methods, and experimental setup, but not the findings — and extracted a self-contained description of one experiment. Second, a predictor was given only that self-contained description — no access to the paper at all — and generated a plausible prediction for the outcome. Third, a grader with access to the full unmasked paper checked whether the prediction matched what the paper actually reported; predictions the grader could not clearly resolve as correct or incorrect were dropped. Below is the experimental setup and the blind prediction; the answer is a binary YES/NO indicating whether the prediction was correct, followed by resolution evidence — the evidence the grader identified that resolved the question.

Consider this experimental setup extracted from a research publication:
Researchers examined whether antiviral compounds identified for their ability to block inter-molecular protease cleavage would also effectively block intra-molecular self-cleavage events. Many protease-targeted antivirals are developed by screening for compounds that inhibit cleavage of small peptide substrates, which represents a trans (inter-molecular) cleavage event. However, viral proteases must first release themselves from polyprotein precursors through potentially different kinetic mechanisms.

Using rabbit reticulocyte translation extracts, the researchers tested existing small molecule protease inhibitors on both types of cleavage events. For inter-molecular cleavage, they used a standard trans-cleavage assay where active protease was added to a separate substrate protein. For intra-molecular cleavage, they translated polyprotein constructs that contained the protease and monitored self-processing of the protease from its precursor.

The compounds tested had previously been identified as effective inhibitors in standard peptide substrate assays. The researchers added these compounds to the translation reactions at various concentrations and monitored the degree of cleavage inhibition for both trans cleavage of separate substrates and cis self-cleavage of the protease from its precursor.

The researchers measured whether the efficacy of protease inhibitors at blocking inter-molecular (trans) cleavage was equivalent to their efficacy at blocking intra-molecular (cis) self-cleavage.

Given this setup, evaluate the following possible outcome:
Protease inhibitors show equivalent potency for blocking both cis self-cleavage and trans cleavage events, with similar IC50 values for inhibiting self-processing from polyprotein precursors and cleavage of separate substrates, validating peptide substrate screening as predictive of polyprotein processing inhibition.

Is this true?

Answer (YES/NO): NO